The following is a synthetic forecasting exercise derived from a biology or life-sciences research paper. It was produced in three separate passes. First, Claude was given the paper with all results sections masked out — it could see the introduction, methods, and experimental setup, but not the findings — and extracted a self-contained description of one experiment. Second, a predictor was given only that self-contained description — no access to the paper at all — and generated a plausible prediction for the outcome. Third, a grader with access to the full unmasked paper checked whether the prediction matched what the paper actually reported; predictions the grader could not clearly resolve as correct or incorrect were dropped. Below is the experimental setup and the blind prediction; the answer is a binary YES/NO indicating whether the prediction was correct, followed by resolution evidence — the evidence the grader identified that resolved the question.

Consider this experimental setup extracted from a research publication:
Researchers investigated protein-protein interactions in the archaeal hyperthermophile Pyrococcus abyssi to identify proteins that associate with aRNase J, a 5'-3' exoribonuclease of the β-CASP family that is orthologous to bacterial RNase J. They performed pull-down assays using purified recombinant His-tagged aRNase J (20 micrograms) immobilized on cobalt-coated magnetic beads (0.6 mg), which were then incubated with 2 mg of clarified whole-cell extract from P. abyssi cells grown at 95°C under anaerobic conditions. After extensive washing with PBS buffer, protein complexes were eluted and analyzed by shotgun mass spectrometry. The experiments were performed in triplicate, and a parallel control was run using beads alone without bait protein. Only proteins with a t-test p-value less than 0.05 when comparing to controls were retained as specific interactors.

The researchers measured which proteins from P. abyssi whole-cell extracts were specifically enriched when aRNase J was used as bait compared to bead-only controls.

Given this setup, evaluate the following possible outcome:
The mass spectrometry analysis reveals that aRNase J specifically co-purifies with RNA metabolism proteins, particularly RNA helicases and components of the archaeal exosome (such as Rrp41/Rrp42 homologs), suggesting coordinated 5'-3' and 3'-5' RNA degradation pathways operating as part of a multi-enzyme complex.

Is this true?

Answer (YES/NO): YES